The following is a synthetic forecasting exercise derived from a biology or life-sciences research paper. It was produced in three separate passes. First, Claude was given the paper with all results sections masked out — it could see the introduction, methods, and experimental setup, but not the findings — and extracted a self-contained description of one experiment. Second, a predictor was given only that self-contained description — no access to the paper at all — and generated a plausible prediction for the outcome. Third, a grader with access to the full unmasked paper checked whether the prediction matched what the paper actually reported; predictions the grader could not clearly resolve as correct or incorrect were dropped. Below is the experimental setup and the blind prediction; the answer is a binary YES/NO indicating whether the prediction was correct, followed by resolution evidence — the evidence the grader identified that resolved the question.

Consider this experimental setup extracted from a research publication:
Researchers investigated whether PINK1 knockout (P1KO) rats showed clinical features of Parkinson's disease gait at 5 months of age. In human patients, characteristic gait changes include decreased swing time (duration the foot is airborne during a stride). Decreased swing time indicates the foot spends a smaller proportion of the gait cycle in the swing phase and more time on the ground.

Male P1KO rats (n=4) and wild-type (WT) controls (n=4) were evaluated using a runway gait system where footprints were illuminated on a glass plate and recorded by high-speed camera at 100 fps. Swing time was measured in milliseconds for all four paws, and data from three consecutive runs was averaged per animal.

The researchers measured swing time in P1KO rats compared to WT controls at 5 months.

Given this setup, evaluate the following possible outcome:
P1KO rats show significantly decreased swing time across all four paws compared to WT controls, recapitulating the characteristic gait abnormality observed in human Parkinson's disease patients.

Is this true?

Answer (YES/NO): NO